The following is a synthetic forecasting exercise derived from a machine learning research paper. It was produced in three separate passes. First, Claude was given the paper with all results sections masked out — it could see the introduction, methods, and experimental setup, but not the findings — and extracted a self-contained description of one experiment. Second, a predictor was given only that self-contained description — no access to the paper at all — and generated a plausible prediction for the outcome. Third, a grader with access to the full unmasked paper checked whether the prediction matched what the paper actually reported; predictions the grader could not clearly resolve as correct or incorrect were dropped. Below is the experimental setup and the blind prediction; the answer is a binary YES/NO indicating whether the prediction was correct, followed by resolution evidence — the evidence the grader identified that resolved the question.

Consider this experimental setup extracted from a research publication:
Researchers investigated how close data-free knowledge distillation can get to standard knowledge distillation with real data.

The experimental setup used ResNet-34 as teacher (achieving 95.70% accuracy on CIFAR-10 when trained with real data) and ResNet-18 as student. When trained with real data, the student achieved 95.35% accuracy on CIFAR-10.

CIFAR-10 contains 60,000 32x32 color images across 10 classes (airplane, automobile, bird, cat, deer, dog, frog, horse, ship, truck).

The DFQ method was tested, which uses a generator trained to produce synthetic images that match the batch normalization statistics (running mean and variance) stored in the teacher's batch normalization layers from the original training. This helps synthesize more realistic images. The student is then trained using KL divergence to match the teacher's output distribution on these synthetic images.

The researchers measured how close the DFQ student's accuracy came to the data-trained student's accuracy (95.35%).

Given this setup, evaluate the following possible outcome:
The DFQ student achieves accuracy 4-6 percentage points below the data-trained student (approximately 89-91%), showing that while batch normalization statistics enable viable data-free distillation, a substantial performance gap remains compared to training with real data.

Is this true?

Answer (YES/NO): NO